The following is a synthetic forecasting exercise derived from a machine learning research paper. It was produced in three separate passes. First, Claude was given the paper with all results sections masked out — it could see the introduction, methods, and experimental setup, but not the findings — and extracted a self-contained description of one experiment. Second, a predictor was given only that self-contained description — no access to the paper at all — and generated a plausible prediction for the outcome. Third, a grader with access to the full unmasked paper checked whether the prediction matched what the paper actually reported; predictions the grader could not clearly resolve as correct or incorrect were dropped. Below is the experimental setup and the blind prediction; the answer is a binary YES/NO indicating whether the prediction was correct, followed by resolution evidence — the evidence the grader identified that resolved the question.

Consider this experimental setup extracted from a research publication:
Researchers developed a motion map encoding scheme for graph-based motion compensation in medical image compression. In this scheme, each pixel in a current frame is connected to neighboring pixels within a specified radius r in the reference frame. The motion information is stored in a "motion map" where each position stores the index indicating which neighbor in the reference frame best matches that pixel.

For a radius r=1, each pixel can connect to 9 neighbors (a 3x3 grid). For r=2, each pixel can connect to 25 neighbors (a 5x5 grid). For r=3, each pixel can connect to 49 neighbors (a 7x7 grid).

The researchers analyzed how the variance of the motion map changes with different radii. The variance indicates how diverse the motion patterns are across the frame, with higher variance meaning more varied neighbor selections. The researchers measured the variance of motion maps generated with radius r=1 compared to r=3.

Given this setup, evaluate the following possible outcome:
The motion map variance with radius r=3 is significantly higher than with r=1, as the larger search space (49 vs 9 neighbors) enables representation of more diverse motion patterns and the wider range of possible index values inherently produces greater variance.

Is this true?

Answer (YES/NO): YES